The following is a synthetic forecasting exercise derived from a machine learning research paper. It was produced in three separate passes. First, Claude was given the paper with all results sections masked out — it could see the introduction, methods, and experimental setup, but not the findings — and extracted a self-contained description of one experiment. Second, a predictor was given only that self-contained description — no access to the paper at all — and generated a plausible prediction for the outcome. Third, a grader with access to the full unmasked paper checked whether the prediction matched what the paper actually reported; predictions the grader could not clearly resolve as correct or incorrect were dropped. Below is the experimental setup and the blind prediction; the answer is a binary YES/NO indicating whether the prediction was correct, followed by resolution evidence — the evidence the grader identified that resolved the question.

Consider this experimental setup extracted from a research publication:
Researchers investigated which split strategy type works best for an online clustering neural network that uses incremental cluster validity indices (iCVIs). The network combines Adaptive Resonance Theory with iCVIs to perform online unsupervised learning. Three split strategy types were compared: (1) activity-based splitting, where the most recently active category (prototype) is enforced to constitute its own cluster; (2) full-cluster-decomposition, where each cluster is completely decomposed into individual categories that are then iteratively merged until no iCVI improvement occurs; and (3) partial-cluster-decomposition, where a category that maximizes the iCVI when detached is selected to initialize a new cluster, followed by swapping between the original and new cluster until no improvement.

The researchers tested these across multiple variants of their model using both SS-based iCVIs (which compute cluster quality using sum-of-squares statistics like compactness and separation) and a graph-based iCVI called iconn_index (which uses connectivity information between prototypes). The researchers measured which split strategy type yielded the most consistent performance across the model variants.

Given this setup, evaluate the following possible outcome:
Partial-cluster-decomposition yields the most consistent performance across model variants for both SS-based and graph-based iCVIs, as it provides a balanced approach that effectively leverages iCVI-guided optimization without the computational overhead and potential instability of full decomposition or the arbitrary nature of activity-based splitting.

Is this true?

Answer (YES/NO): NO